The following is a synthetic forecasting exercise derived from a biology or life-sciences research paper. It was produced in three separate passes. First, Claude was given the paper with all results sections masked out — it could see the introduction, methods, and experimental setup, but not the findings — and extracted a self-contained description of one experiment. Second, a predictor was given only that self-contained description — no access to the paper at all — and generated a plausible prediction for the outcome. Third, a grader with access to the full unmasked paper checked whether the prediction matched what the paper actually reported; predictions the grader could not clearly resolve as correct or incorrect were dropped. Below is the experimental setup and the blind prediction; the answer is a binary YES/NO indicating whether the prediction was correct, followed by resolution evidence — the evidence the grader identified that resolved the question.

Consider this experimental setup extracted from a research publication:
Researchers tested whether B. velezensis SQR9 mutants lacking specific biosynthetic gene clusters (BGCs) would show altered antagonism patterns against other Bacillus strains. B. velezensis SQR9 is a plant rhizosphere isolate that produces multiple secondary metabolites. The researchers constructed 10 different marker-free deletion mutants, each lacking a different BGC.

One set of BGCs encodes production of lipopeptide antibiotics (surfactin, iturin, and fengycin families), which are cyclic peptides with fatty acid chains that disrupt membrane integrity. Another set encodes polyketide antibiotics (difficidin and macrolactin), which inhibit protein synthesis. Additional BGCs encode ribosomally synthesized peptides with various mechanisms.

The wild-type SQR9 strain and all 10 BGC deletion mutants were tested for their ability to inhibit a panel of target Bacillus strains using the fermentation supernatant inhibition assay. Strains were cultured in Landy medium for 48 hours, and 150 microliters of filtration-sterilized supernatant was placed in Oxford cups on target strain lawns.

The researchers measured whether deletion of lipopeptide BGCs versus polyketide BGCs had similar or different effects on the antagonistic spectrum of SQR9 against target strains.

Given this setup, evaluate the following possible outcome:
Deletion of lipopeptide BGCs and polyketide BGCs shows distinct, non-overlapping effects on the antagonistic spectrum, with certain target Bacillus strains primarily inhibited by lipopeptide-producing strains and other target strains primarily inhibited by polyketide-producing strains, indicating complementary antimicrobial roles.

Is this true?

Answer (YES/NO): NO